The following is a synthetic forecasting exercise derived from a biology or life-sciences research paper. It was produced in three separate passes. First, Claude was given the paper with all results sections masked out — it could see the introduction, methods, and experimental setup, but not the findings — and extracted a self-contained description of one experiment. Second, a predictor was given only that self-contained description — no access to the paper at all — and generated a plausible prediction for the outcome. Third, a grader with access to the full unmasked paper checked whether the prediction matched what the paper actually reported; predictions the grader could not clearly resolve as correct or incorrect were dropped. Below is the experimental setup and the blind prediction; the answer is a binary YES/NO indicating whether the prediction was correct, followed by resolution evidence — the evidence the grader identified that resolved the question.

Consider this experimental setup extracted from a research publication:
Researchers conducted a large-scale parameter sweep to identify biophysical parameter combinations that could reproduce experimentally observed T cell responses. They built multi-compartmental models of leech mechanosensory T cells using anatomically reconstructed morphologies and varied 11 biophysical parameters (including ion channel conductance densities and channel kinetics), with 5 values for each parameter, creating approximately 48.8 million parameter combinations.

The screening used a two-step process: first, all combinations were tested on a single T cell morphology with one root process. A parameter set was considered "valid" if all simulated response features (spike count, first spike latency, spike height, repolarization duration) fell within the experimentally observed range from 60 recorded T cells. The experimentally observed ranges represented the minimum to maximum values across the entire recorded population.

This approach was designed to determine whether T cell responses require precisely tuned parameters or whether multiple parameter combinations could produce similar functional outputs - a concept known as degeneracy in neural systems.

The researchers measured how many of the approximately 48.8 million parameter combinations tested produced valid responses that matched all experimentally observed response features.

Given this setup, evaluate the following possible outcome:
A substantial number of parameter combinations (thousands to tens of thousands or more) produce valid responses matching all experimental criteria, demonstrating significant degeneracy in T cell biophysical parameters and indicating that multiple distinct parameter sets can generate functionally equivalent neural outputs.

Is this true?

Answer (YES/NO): YES